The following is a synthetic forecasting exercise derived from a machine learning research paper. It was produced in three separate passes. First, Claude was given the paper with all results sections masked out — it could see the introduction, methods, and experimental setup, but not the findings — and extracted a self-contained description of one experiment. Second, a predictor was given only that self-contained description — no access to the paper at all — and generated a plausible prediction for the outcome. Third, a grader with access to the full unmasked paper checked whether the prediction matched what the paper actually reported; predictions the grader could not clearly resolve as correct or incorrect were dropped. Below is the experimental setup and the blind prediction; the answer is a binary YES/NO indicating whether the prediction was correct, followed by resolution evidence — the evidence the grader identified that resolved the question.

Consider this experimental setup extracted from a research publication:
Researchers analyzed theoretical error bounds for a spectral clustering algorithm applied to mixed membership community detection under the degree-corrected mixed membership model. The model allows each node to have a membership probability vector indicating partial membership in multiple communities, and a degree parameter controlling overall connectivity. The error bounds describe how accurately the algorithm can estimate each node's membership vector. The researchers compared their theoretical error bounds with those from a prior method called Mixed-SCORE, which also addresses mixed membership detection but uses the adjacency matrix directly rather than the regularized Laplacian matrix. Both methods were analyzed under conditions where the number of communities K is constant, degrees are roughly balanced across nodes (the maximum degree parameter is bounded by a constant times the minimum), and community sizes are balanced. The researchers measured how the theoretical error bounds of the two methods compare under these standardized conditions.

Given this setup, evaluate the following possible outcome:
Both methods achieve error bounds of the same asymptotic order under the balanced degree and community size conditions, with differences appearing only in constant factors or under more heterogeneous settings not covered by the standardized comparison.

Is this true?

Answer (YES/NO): YES